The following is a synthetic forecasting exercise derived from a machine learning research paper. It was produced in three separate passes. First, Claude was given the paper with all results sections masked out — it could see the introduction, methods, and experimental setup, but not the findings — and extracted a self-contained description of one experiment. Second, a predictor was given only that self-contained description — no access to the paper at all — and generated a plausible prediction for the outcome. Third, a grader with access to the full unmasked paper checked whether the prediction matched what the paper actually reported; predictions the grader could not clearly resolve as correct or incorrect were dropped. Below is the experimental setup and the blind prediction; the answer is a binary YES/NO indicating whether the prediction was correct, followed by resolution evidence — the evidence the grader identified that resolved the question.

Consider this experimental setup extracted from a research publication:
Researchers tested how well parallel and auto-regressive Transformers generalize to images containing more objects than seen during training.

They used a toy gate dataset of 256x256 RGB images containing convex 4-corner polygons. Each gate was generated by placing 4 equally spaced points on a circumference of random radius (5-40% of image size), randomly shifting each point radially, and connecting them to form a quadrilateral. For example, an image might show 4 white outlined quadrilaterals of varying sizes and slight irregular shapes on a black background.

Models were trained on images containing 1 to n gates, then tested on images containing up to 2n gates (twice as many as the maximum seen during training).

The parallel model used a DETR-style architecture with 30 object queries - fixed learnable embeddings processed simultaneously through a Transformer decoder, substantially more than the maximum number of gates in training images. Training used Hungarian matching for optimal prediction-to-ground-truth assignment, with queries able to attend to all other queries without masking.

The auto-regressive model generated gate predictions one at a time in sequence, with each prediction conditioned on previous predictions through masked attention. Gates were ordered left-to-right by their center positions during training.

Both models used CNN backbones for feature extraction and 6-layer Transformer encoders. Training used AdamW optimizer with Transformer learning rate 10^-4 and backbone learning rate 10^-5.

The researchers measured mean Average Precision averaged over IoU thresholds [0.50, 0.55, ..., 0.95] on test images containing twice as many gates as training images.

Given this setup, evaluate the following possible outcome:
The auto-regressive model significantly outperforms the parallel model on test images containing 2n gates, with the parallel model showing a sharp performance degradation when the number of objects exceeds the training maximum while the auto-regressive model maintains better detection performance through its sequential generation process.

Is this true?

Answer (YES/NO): NO